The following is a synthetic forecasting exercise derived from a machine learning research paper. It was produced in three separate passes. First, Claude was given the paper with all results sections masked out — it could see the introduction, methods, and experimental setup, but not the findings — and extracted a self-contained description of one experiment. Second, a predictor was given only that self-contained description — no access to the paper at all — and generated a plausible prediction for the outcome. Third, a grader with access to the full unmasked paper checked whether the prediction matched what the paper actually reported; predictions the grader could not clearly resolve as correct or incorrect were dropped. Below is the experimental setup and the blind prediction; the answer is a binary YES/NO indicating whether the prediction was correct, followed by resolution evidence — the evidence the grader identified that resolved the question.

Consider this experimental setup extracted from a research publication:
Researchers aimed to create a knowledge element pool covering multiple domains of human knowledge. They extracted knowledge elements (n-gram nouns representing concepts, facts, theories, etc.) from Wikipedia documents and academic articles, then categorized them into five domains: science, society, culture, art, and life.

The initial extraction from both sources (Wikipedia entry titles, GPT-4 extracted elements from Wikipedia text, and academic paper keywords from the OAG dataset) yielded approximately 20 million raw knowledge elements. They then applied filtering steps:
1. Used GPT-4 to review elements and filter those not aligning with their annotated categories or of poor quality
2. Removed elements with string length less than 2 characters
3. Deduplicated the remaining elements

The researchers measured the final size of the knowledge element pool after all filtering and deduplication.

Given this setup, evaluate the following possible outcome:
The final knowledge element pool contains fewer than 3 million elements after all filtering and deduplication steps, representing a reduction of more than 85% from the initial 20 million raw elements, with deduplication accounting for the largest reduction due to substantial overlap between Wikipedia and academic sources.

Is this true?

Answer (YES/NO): NO